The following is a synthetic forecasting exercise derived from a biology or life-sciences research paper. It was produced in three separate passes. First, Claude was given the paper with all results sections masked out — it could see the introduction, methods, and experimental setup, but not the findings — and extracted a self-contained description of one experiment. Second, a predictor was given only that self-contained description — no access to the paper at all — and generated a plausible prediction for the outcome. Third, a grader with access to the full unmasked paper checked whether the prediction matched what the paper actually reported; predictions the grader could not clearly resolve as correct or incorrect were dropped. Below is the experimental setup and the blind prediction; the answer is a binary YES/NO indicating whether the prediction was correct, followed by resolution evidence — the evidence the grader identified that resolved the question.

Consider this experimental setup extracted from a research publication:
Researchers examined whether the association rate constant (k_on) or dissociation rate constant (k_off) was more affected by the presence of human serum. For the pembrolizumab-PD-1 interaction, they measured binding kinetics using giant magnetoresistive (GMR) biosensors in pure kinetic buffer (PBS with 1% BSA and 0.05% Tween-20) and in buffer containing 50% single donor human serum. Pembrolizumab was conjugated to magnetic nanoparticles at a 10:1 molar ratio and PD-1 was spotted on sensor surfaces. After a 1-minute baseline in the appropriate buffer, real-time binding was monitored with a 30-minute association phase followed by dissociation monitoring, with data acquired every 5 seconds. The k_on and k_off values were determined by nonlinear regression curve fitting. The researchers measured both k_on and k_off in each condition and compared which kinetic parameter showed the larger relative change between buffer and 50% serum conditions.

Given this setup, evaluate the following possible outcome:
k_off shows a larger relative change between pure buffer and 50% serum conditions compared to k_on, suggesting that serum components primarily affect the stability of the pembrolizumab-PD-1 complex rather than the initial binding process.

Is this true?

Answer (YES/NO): YES